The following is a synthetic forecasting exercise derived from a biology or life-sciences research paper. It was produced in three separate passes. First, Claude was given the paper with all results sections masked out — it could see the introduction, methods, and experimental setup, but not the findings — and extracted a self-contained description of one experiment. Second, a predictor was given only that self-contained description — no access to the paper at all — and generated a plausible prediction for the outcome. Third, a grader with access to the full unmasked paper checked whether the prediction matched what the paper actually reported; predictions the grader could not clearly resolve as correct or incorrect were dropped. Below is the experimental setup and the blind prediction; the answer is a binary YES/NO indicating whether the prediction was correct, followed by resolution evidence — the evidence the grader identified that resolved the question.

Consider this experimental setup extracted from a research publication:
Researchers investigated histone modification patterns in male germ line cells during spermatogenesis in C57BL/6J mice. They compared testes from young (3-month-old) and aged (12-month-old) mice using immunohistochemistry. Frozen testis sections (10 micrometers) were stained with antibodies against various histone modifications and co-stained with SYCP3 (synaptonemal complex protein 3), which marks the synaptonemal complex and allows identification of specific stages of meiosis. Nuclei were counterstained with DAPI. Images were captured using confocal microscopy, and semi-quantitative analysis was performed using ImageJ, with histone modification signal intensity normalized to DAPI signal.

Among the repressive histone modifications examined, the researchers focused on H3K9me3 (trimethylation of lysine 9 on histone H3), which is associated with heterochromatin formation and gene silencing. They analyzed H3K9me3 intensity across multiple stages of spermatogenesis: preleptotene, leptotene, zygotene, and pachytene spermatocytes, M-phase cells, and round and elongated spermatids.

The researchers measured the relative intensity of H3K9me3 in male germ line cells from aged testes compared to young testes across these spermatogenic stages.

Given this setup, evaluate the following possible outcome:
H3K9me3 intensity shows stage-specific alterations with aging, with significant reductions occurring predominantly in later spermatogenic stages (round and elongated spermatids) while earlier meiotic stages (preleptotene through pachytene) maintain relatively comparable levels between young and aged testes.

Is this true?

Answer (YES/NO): NO